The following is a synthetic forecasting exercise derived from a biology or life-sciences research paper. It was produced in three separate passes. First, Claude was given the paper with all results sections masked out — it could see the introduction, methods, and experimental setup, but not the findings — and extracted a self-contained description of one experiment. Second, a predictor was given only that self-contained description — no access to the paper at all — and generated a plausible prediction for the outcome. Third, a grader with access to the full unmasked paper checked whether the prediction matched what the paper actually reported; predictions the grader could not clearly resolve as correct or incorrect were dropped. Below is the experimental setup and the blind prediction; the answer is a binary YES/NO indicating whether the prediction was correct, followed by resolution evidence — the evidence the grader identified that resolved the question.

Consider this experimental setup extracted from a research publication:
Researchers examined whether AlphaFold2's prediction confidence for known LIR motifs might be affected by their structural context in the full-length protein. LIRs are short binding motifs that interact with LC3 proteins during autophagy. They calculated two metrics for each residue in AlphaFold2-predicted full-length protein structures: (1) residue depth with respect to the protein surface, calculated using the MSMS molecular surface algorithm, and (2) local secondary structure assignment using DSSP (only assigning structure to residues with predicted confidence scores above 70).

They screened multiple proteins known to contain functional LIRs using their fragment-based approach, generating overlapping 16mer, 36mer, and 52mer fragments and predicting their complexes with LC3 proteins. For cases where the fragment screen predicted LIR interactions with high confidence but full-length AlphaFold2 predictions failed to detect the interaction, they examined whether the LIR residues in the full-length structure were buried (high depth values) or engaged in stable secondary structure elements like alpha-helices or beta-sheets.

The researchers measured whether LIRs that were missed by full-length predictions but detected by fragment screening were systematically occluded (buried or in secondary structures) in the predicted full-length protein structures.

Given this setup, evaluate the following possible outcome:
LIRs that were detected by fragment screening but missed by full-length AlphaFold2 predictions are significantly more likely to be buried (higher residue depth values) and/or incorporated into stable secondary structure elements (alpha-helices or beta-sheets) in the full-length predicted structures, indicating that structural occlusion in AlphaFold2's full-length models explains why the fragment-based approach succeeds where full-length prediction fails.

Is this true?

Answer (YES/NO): YES